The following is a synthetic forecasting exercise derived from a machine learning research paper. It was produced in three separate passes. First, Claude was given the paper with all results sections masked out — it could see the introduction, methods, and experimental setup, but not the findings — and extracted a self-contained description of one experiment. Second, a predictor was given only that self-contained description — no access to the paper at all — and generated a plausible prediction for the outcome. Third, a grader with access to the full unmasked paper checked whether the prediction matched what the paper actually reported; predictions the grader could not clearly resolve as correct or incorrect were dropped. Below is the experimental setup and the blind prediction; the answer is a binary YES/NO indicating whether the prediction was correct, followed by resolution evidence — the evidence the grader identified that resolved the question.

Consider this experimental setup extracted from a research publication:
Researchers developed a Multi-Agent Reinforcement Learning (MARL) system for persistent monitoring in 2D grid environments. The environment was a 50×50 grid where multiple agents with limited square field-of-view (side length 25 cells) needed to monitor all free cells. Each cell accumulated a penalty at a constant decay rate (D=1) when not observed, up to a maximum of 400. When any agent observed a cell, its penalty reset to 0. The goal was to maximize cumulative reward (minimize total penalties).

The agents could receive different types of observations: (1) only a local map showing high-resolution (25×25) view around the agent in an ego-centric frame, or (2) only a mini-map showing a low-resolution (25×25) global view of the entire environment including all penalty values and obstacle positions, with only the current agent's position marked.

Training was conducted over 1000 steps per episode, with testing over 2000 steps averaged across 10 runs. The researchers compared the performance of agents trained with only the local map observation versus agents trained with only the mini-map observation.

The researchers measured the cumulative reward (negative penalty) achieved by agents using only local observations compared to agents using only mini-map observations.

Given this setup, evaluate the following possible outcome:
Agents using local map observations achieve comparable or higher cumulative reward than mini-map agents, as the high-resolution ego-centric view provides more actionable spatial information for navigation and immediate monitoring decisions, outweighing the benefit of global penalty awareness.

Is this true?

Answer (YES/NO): YES